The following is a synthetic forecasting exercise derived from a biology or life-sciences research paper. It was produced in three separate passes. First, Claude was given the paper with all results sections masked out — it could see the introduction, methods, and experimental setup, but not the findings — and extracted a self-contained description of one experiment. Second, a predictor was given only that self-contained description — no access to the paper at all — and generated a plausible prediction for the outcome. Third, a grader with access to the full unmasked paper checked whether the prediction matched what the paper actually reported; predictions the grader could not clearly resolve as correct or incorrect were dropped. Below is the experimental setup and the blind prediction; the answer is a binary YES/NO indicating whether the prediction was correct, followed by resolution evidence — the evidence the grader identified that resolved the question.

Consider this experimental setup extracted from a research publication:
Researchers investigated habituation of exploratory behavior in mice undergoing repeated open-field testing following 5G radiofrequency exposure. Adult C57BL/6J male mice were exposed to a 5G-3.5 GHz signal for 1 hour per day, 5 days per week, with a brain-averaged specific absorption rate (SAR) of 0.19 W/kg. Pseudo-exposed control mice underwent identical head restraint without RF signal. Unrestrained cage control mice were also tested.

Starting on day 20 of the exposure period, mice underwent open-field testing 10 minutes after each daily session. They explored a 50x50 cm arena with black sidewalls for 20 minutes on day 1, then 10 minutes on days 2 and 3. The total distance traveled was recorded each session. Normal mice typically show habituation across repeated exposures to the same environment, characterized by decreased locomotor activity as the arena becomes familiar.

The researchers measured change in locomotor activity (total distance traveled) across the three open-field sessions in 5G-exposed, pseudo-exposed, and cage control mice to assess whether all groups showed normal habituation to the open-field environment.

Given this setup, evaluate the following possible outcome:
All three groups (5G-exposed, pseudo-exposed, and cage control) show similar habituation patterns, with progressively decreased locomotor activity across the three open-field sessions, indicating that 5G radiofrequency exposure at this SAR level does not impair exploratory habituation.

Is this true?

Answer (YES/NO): YES